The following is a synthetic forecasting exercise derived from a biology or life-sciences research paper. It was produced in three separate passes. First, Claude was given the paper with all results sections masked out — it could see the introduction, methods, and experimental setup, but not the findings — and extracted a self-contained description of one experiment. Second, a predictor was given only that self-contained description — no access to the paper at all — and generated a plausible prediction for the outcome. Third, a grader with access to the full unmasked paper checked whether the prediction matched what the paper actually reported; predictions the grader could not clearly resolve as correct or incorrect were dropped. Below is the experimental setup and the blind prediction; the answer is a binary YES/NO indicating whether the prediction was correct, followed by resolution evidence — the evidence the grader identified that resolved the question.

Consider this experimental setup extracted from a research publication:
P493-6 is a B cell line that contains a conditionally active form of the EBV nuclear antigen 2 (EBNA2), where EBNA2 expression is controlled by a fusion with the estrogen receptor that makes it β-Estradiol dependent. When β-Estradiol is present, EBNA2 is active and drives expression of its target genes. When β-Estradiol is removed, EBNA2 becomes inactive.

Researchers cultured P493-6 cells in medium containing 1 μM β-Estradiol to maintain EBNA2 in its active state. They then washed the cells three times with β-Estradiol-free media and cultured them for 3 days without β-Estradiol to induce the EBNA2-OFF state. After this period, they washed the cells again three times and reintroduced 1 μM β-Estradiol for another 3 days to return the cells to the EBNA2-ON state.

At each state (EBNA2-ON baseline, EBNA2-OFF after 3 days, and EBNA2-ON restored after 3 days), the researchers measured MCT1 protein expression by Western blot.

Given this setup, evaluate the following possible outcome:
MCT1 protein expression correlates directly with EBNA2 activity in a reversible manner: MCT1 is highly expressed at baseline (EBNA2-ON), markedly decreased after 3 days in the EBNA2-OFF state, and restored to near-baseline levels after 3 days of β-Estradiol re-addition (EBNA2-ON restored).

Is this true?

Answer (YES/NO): YES